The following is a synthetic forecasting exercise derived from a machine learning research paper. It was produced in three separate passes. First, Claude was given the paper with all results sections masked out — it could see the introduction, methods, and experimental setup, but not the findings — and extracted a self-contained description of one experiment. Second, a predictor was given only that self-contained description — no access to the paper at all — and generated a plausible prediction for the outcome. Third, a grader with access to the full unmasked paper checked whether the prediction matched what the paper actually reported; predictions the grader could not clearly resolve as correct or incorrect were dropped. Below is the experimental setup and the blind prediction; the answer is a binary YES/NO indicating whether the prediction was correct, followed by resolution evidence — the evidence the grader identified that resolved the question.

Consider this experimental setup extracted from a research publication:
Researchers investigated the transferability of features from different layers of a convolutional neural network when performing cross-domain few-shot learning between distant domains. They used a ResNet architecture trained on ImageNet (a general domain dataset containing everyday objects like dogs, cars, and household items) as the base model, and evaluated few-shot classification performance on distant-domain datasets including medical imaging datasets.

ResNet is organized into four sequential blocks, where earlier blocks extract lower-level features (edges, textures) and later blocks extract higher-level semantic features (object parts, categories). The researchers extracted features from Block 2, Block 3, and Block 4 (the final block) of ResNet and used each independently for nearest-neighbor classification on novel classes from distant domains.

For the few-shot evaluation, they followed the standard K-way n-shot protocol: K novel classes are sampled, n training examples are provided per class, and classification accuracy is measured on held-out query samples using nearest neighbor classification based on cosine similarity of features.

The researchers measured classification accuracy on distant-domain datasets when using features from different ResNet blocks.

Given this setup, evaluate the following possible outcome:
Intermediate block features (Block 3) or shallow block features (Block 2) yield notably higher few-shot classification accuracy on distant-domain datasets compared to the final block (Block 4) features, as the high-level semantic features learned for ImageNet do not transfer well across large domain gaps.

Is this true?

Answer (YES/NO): NO